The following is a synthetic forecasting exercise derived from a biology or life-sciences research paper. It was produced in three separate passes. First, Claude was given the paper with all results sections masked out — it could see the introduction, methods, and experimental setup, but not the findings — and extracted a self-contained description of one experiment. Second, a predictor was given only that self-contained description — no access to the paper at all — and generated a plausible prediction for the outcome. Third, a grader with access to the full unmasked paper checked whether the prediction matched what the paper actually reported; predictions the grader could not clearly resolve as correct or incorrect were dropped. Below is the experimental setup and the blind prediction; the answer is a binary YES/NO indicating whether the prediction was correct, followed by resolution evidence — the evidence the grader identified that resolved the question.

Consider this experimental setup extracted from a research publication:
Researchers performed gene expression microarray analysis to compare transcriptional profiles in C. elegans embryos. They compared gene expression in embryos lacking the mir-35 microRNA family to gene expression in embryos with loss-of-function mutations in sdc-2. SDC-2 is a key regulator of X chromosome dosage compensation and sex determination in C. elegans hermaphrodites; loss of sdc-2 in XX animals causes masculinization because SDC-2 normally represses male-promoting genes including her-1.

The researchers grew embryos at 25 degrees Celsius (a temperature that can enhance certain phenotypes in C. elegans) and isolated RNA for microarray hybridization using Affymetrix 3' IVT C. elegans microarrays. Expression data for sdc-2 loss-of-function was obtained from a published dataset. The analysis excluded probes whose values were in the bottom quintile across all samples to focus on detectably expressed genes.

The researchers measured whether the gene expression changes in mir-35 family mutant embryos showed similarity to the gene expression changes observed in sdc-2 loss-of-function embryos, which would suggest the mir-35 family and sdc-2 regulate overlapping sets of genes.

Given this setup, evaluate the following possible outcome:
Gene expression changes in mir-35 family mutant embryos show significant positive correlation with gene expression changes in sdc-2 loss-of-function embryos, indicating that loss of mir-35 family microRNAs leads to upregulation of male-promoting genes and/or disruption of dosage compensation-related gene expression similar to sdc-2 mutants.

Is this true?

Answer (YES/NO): YES